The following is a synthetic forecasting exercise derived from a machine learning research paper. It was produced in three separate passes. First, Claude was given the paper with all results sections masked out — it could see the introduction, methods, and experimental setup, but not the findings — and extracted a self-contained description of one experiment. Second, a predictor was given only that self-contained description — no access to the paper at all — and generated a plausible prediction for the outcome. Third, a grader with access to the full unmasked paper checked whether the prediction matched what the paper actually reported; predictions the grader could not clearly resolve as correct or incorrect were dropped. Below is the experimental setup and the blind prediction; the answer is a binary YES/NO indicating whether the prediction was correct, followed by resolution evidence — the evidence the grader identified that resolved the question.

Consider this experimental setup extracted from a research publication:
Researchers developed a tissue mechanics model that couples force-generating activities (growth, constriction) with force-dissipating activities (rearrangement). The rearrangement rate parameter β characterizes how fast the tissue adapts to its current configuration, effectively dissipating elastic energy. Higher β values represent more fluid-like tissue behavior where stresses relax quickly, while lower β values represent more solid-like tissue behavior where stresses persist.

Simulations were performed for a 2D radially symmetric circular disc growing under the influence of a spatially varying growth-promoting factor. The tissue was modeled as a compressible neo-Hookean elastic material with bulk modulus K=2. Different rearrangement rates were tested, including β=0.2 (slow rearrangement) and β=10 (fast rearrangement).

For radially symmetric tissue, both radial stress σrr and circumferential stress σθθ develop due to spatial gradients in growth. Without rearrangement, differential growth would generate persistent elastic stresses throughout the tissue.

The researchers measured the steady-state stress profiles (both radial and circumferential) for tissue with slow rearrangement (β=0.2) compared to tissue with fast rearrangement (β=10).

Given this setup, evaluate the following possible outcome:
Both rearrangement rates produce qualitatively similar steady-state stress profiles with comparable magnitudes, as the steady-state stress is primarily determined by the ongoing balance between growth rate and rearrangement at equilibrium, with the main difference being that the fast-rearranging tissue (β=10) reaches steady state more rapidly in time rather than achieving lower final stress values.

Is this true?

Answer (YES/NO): NO